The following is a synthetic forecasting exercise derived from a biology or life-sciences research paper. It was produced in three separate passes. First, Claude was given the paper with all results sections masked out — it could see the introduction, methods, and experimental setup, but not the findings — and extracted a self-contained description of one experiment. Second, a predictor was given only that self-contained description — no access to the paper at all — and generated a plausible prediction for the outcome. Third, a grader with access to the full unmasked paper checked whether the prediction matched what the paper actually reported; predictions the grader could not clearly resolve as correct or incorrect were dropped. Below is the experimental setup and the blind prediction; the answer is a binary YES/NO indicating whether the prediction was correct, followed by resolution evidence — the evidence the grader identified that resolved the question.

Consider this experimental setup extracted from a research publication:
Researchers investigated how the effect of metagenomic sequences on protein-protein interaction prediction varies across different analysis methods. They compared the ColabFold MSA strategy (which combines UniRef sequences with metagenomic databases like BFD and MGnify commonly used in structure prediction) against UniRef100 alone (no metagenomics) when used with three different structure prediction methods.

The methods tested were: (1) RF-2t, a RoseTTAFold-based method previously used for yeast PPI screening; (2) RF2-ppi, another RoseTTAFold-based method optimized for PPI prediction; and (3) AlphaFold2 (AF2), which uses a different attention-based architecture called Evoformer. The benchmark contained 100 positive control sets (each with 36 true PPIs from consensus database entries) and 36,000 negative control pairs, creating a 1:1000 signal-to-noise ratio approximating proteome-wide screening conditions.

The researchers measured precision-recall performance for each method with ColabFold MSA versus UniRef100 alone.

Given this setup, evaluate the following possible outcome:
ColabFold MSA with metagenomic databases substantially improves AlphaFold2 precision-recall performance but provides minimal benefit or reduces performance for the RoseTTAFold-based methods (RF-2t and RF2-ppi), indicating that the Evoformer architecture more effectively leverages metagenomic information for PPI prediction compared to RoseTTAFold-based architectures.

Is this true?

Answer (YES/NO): YES